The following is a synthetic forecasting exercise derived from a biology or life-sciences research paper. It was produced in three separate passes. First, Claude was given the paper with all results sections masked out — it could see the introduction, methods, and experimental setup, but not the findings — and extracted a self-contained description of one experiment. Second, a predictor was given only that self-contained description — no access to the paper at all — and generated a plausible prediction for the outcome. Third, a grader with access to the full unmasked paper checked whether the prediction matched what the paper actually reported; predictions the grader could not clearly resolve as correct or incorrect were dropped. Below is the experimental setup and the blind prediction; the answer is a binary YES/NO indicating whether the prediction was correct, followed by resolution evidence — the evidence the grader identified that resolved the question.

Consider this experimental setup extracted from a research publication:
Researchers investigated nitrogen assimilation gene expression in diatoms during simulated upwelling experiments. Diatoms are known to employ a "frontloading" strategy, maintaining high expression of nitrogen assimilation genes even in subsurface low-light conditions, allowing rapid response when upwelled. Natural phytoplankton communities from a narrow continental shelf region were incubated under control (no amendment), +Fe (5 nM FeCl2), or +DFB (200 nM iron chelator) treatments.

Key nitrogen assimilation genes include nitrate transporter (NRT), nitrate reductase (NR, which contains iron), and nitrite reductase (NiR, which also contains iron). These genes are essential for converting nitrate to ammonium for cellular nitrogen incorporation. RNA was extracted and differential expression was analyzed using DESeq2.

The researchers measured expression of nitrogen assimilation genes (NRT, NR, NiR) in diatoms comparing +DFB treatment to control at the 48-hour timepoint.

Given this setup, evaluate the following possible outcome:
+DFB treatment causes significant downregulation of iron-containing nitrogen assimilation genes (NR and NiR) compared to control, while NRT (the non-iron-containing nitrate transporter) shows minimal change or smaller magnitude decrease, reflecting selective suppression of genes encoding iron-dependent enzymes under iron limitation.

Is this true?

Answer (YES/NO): NO